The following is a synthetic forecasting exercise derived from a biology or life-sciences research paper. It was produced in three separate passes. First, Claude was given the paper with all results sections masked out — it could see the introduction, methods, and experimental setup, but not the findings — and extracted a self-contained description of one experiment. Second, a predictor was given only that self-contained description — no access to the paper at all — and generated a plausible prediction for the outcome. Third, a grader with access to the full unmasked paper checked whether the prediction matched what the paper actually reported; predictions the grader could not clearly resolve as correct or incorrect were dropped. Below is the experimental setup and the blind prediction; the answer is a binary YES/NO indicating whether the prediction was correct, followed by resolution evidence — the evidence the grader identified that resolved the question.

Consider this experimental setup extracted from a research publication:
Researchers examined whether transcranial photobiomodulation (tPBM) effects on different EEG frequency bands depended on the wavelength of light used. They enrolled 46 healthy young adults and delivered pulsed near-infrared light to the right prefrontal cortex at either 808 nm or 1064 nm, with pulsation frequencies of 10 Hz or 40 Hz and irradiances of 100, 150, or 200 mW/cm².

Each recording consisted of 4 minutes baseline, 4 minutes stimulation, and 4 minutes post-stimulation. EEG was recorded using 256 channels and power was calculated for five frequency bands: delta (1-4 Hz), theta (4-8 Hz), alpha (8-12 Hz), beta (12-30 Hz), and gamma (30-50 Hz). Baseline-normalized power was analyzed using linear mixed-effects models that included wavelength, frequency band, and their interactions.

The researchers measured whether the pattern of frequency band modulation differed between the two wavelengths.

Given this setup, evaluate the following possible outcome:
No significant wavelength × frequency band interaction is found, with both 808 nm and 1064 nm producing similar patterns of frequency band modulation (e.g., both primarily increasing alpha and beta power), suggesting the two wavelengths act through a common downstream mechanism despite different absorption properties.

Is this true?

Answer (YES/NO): NO